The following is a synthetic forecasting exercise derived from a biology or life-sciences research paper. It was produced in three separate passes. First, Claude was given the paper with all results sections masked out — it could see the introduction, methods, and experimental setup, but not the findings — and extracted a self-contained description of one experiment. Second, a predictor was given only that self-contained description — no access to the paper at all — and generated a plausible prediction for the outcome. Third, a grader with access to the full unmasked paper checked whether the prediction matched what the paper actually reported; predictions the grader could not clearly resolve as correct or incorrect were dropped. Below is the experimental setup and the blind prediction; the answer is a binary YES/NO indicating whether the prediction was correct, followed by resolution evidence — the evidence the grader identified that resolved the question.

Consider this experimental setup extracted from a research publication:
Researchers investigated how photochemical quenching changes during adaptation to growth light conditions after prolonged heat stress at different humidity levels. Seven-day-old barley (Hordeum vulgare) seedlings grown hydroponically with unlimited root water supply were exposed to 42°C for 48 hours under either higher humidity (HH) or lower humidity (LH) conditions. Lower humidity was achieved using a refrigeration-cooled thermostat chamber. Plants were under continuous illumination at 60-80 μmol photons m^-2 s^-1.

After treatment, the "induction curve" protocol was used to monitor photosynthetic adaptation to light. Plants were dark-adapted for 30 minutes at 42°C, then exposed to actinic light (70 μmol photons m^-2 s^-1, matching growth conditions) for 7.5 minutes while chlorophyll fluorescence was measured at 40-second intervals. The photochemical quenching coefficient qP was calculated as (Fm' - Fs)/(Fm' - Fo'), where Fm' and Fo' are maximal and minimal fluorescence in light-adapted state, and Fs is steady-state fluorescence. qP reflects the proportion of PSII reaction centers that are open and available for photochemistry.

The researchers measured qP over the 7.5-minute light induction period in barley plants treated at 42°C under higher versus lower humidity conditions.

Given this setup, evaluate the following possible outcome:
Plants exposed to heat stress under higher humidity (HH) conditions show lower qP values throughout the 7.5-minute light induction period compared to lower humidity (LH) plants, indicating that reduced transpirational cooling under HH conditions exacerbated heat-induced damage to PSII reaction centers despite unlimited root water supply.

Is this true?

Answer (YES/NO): NO